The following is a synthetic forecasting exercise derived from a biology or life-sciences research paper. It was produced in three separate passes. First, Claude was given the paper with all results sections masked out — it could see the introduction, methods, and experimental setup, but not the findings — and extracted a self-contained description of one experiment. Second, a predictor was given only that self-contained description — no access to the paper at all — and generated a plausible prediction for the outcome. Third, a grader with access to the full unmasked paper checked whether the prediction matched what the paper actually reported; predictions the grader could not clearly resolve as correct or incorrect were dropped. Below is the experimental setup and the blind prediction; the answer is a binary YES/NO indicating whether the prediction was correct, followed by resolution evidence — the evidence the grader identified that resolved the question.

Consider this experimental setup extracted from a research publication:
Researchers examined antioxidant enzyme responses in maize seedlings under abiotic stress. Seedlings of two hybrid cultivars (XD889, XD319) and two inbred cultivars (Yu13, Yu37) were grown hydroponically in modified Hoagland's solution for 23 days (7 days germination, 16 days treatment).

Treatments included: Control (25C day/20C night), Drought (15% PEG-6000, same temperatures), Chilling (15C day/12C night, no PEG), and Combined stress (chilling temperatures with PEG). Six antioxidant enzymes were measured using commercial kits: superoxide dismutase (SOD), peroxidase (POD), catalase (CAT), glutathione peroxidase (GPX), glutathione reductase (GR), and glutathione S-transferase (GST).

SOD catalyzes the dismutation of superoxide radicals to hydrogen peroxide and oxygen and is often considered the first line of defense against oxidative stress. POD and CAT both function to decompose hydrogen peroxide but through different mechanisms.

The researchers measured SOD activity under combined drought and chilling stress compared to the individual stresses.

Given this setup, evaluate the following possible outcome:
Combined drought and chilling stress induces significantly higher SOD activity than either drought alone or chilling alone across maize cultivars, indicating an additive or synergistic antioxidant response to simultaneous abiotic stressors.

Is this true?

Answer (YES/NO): NO